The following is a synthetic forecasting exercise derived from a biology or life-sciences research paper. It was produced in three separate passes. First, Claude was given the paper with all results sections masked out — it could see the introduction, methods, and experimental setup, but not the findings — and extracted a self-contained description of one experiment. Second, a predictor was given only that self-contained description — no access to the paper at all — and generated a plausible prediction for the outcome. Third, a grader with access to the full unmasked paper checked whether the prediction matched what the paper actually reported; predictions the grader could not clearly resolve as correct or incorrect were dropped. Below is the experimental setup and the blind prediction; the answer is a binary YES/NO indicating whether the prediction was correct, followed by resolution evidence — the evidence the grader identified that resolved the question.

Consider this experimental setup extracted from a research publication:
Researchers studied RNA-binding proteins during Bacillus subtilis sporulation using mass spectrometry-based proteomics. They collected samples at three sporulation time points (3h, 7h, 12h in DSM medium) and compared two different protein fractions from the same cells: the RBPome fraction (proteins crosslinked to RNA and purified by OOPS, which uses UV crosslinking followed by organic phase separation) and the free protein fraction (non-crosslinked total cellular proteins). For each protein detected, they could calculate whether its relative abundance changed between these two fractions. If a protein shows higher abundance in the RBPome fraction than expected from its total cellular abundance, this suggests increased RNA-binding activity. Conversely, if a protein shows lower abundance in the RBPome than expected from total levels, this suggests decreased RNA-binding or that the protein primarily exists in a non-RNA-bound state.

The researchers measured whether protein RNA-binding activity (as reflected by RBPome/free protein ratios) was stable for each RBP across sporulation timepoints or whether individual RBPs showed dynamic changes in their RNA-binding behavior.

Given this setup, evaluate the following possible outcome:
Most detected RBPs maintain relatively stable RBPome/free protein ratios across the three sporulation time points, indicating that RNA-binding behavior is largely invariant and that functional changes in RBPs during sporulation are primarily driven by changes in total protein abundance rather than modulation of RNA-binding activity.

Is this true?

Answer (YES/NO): NO